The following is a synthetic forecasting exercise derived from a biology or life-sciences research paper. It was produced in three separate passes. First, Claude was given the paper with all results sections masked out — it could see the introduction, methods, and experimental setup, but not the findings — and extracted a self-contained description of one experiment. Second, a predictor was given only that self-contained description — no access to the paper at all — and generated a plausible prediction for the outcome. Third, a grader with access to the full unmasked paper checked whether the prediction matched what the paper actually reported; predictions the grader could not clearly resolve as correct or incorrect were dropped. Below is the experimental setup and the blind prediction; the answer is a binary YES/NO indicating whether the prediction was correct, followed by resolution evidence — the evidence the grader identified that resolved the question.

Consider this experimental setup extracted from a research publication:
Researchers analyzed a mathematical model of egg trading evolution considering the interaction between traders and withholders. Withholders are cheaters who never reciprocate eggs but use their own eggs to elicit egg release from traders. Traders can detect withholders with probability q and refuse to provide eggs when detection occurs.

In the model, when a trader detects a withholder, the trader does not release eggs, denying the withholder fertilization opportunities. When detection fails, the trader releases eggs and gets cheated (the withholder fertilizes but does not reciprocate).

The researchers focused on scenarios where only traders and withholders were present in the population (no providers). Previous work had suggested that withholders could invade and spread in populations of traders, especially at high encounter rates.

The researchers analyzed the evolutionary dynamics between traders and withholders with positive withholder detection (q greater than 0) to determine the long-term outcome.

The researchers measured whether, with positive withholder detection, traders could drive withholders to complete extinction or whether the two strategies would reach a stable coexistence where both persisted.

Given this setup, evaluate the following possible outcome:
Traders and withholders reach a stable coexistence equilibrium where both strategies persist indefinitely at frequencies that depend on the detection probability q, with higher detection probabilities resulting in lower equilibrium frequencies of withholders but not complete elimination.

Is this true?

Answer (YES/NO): NO